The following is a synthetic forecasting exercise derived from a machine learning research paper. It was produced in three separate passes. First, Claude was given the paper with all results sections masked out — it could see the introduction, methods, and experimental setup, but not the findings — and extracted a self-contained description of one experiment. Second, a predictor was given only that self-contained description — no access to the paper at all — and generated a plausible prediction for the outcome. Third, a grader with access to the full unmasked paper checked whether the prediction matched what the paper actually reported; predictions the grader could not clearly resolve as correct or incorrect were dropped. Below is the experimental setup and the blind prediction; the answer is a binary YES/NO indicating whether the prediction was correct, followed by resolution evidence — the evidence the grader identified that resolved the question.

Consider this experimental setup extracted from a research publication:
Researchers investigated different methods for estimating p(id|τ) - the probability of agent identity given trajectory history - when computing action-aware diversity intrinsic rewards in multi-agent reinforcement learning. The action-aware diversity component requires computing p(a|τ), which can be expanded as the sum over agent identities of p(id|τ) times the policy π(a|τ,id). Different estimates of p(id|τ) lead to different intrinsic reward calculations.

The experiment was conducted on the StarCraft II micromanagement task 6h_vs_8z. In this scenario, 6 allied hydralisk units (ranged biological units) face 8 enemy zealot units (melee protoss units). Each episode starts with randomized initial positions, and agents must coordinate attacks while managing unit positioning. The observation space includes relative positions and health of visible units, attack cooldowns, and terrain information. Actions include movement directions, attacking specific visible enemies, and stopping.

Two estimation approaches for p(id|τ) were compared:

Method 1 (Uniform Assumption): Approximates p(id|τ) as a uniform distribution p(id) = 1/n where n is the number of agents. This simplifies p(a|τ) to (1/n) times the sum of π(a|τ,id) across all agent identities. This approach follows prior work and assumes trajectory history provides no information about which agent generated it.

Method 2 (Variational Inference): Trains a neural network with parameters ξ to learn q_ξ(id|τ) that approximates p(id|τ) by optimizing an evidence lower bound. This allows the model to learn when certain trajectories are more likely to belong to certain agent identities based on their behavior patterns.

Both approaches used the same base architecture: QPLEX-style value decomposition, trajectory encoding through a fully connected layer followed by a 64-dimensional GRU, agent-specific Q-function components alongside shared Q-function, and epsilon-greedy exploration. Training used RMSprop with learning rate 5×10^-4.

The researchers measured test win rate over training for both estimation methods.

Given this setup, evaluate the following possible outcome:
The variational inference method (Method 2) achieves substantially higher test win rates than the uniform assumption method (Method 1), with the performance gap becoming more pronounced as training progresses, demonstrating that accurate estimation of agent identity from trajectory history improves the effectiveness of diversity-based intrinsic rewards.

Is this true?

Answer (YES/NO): NO